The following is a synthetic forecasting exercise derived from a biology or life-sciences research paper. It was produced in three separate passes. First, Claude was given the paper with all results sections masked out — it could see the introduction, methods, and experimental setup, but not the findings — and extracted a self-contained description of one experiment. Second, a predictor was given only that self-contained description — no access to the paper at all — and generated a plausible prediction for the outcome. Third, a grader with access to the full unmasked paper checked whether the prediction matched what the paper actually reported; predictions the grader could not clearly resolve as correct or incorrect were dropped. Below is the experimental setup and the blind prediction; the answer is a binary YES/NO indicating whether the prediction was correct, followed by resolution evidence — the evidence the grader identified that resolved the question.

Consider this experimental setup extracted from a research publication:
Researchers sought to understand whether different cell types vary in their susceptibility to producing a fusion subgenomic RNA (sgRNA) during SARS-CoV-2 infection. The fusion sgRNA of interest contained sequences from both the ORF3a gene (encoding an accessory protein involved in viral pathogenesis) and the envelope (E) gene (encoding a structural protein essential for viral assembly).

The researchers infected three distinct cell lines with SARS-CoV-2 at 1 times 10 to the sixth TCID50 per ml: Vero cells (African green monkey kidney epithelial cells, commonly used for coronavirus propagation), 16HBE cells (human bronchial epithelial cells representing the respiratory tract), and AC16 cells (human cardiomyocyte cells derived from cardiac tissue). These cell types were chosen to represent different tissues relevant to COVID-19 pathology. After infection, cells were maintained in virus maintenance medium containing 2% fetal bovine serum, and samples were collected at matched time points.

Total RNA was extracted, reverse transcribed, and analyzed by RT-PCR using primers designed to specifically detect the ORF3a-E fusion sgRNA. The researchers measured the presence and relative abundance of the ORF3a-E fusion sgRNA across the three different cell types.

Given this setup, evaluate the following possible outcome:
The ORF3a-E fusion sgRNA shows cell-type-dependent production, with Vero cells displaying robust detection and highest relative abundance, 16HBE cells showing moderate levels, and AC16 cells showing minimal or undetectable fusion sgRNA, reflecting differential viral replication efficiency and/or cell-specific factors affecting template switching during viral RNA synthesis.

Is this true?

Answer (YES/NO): NO